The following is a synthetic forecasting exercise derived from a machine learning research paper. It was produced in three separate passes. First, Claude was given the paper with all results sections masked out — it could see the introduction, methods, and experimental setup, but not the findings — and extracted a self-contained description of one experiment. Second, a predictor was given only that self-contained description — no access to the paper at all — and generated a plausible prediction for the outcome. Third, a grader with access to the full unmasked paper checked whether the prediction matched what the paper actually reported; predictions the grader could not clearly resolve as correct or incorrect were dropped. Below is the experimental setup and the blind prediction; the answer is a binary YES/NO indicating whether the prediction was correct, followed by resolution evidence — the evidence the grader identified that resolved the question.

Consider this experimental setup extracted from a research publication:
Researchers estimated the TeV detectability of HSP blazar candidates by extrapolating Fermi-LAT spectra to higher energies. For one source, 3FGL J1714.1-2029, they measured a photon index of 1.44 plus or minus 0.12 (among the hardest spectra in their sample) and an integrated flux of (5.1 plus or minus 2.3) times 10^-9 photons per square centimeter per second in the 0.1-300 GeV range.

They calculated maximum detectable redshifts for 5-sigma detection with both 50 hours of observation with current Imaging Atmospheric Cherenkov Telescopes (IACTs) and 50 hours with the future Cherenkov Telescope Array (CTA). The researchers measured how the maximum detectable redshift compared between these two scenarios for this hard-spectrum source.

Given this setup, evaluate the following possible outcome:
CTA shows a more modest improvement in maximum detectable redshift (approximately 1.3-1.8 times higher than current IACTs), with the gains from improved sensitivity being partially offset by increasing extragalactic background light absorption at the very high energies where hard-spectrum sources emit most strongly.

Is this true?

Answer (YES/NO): YES